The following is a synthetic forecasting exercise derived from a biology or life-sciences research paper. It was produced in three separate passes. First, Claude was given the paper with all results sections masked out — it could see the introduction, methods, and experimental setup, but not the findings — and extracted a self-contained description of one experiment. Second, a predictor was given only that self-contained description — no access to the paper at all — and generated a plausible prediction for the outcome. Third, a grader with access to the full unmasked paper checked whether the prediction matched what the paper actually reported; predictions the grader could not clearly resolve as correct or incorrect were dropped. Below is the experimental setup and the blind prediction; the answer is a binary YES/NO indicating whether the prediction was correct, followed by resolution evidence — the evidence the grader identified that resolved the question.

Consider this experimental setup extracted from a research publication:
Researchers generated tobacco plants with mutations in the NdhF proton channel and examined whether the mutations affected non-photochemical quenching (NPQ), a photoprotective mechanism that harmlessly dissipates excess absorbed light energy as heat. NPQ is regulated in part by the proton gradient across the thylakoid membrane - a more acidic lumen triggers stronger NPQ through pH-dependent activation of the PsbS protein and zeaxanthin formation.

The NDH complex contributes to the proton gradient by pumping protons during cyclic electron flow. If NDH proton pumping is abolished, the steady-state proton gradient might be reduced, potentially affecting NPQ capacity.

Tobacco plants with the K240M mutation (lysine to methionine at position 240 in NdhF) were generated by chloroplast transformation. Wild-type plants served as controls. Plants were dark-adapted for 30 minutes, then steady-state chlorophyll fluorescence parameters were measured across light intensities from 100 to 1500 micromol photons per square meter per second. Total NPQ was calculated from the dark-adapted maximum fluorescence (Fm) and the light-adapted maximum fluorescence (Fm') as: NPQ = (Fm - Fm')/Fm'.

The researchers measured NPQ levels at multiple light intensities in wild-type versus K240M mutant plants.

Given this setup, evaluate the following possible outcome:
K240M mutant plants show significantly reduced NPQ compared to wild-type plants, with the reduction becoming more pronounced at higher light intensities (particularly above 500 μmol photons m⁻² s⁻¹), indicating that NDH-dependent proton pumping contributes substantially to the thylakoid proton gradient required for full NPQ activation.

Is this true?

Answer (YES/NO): NO